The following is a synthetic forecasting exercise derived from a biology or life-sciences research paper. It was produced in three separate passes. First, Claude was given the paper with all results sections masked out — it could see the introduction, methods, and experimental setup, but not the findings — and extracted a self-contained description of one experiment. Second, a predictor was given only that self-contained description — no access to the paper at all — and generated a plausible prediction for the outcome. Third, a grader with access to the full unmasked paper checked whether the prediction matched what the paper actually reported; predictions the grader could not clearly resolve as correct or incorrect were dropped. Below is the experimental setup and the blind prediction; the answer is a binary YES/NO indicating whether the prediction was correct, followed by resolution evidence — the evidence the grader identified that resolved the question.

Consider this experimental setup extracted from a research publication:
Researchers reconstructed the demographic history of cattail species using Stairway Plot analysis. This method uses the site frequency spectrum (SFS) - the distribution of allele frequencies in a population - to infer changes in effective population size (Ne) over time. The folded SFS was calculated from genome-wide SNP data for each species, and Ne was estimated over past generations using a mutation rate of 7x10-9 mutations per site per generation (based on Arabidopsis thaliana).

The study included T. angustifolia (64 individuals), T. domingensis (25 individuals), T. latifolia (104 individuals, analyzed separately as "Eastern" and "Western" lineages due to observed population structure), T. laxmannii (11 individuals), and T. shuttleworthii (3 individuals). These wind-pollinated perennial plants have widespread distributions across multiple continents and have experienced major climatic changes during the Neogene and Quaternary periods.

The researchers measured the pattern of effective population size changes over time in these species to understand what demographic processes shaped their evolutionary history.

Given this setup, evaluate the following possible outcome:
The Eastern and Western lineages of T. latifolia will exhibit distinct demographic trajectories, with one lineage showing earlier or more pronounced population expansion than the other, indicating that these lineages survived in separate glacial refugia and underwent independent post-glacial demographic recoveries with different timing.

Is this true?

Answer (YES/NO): NO